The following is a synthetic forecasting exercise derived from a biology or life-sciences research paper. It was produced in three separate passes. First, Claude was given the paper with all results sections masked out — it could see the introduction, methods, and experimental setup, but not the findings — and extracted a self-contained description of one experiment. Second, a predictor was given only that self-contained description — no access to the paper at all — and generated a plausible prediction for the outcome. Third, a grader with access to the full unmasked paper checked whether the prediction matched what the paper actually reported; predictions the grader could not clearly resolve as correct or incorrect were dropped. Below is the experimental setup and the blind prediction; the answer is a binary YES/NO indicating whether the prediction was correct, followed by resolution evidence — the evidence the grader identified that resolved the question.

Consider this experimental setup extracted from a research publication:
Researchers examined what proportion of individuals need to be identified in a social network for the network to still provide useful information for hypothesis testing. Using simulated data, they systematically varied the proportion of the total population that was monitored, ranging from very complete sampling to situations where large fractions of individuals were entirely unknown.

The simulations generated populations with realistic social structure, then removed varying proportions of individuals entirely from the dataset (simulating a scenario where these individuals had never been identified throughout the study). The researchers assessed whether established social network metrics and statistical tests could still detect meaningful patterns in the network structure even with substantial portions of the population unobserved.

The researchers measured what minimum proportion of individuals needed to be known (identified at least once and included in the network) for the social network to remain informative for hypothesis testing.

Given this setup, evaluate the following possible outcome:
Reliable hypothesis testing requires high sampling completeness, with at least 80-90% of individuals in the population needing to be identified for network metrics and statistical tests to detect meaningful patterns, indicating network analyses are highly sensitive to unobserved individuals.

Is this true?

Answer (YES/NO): NO